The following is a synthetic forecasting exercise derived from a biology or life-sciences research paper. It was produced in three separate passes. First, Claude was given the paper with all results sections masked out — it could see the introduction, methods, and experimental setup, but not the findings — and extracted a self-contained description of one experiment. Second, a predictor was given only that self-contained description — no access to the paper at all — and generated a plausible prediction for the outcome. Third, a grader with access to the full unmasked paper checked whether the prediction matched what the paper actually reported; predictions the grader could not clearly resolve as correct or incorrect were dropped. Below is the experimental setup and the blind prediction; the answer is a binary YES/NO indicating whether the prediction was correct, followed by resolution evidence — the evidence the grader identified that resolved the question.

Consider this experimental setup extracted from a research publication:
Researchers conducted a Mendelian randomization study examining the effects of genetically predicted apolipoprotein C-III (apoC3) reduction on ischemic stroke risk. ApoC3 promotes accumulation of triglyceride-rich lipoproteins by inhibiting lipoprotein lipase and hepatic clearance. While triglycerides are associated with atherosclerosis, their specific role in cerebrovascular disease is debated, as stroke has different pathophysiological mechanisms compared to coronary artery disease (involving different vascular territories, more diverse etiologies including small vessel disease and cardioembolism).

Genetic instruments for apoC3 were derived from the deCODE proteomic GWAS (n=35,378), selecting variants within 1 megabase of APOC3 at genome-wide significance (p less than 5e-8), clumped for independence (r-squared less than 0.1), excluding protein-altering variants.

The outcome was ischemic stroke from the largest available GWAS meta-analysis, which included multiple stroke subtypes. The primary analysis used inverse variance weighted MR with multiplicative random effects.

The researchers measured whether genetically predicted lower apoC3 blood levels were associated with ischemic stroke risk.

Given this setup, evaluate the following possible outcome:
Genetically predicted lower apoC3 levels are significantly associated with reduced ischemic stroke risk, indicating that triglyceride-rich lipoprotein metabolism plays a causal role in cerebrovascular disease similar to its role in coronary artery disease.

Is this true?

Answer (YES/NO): NO